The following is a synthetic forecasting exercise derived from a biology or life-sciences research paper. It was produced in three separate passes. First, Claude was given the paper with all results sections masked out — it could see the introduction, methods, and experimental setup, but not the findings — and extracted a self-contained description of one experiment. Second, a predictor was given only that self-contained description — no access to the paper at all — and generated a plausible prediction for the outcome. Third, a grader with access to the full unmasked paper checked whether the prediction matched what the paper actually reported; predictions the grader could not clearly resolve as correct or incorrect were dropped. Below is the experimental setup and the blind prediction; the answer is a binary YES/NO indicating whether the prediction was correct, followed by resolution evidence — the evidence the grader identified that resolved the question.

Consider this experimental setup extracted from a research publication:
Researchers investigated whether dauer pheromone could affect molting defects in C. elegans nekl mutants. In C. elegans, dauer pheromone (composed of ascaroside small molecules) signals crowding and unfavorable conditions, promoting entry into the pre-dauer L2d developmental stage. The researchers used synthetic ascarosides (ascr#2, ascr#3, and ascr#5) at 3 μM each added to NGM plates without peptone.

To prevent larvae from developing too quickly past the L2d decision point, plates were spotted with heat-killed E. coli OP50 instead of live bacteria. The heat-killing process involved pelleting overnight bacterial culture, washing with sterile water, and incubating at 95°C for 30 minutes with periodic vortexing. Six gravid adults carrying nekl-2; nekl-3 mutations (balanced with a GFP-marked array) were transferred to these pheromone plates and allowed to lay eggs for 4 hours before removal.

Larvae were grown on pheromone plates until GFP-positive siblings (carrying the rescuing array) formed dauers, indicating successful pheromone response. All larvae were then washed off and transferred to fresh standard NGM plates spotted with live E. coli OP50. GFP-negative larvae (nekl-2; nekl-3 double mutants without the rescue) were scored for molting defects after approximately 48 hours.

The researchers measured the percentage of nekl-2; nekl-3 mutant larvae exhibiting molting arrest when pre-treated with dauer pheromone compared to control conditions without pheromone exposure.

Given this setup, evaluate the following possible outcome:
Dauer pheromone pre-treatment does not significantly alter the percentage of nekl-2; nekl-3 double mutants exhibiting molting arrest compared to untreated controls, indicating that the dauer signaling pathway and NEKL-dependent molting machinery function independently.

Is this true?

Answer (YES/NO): NO